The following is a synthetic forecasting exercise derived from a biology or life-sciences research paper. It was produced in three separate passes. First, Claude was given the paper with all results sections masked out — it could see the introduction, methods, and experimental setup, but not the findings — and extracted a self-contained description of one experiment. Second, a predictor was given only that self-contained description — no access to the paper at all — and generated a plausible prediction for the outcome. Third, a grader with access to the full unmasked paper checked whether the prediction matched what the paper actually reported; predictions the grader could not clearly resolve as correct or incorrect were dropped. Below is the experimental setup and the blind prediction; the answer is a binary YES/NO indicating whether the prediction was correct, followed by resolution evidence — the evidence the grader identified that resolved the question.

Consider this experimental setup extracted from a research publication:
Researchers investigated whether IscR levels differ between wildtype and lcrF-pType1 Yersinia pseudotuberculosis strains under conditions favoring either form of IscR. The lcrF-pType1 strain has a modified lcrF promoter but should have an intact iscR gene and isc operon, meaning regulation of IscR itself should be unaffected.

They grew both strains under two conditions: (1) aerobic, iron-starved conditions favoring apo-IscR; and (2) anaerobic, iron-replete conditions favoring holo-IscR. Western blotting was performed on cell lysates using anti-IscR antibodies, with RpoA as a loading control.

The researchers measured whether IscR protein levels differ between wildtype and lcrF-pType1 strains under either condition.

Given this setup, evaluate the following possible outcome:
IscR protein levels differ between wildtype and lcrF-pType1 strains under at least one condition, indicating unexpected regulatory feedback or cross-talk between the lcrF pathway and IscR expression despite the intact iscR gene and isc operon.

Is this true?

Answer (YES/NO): NO